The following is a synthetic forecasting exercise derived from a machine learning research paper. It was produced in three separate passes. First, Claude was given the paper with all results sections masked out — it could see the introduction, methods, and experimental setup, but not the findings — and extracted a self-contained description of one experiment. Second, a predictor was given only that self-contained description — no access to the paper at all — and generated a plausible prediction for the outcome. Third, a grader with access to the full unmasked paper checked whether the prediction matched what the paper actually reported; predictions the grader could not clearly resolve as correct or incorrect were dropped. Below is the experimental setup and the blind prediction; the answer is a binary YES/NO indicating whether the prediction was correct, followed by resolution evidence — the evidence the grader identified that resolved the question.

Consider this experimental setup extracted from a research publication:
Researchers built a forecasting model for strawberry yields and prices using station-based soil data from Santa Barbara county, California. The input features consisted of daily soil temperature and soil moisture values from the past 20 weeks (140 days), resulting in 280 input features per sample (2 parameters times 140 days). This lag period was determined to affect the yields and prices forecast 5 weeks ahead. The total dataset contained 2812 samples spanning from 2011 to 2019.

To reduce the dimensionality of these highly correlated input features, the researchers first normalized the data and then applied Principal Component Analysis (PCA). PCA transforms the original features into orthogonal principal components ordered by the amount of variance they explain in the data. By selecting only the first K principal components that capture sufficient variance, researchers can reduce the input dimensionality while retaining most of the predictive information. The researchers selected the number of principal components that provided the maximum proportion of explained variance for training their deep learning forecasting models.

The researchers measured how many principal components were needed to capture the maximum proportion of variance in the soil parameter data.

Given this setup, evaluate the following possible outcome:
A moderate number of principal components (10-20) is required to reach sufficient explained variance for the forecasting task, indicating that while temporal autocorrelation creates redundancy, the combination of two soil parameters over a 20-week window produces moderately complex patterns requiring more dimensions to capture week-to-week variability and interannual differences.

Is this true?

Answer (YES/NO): NO